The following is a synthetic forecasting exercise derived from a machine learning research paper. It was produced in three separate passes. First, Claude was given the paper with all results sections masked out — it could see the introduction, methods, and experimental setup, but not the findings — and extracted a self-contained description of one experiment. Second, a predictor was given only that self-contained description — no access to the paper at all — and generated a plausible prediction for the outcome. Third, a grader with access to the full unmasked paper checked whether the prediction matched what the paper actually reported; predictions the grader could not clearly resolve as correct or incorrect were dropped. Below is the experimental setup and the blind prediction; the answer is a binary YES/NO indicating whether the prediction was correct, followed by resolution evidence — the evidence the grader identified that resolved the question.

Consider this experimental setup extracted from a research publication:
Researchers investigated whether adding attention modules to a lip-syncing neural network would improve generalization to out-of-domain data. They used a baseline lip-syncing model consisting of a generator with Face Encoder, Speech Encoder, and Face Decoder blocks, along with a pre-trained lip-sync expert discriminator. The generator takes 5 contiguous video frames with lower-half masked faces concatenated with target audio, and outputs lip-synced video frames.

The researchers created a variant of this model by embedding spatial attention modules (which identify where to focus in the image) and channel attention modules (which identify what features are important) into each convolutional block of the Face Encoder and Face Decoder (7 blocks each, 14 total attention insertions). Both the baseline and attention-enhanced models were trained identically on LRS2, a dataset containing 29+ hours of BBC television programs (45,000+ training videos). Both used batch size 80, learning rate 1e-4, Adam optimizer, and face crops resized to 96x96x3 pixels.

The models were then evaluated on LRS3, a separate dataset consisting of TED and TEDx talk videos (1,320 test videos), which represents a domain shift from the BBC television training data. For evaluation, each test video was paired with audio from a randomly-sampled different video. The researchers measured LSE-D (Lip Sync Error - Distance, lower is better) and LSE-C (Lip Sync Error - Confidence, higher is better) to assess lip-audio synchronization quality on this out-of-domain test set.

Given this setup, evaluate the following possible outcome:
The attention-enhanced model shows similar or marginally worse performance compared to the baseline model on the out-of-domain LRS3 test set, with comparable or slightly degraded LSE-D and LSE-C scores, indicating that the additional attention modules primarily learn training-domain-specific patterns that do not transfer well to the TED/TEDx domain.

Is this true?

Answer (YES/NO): YES